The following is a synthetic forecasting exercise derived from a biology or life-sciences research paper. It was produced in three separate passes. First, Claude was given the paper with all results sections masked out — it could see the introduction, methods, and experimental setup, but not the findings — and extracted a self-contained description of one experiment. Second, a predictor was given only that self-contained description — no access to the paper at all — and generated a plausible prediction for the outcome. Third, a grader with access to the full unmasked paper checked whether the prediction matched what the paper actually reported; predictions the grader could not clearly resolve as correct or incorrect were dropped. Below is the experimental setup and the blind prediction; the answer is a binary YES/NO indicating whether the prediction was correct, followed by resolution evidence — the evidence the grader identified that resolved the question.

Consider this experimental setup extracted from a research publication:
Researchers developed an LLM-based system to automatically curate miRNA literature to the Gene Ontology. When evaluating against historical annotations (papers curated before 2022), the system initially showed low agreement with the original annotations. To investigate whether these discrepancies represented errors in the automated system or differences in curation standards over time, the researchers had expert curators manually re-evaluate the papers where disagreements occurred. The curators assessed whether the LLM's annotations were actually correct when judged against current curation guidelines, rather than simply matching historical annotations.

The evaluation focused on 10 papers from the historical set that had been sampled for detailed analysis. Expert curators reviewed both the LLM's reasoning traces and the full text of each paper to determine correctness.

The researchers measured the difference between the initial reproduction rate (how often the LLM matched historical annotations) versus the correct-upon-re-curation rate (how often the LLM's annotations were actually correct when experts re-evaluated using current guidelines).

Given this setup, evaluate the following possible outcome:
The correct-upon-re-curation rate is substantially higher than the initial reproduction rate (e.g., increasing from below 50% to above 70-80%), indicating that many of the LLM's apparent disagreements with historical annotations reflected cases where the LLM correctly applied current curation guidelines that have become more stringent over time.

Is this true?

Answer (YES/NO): YES